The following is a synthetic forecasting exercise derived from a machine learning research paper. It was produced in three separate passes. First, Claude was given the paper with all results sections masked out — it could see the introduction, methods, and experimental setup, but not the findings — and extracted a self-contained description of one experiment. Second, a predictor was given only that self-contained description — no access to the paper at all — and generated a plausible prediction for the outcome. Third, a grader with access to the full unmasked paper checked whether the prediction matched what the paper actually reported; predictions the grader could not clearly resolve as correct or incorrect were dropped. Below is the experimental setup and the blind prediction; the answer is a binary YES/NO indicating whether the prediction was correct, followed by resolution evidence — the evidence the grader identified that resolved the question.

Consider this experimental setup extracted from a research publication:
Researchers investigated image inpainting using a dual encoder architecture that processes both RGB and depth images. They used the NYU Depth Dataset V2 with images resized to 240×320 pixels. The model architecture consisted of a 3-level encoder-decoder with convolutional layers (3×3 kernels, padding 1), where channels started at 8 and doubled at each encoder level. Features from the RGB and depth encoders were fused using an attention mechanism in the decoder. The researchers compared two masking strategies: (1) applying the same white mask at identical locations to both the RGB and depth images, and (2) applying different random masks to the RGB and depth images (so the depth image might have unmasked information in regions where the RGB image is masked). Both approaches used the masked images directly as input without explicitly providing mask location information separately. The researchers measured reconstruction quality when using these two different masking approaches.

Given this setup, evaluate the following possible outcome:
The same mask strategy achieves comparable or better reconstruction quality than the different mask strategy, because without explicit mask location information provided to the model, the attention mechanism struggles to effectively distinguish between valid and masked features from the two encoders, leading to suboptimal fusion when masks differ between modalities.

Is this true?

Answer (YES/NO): YES